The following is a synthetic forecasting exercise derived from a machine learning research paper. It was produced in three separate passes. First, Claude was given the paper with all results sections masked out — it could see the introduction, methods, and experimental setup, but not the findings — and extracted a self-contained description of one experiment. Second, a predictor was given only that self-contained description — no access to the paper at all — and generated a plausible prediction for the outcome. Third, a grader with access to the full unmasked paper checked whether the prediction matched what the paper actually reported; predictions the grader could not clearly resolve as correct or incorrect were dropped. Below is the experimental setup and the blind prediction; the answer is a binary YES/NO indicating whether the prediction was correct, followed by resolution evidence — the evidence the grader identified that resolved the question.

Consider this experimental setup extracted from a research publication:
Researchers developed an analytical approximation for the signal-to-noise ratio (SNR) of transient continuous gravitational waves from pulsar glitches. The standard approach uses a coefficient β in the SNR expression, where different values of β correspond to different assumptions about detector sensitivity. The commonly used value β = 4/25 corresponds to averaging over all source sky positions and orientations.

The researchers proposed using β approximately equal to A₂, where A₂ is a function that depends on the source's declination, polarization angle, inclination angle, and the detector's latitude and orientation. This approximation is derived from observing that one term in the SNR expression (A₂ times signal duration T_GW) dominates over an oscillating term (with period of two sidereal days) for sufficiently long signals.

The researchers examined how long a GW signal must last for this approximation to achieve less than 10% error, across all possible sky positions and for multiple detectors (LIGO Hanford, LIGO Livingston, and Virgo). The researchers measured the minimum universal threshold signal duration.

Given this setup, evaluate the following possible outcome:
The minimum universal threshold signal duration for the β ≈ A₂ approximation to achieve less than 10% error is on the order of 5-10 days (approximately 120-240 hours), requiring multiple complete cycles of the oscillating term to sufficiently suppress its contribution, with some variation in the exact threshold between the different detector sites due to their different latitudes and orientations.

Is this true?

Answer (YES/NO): NO